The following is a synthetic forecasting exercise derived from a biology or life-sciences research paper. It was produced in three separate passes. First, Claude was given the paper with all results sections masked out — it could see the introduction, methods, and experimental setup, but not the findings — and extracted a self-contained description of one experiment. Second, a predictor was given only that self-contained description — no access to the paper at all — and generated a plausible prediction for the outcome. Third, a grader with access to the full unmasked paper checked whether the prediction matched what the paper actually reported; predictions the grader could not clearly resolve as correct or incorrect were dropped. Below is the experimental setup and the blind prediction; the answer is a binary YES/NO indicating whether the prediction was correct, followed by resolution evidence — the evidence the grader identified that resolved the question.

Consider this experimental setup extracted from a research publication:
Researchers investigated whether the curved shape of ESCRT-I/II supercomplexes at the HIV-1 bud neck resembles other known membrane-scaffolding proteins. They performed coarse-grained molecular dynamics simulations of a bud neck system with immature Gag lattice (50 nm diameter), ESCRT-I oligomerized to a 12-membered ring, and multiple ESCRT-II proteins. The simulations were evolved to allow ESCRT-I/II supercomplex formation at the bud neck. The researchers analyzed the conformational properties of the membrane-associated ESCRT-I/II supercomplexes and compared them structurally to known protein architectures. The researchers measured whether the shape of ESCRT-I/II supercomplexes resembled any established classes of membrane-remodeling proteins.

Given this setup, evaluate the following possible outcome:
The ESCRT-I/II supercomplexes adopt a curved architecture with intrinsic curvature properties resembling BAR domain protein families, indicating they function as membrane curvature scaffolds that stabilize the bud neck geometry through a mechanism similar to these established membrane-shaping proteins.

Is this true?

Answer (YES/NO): YES